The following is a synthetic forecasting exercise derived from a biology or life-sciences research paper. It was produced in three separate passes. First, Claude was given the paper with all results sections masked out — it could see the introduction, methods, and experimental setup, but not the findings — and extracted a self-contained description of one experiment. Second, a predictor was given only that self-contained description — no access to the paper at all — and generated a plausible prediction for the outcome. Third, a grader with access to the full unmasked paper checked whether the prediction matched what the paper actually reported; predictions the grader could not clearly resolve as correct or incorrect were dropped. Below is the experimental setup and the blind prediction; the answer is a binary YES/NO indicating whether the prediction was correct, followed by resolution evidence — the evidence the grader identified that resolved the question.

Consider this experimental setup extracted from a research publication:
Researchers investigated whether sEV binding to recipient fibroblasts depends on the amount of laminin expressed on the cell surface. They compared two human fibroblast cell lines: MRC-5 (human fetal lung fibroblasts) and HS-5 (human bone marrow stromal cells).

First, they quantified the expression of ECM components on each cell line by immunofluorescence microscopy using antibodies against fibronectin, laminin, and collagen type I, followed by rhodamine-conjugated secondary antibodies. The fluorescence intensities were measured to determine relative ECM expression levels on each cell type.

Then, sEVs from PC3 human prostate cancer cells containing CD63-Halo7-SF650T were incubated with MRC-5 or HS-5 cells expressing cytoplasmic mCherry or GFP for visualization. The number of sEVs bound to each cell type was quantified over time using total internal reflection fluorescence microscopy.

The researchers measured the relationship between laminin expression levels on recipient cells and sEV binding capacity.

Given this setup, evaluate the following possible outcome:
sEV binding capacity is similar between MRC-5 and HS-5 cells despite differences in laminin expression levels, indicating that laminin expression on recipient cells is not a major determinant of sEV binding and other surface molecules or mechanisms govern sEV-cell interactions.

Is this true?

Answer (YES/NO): NO